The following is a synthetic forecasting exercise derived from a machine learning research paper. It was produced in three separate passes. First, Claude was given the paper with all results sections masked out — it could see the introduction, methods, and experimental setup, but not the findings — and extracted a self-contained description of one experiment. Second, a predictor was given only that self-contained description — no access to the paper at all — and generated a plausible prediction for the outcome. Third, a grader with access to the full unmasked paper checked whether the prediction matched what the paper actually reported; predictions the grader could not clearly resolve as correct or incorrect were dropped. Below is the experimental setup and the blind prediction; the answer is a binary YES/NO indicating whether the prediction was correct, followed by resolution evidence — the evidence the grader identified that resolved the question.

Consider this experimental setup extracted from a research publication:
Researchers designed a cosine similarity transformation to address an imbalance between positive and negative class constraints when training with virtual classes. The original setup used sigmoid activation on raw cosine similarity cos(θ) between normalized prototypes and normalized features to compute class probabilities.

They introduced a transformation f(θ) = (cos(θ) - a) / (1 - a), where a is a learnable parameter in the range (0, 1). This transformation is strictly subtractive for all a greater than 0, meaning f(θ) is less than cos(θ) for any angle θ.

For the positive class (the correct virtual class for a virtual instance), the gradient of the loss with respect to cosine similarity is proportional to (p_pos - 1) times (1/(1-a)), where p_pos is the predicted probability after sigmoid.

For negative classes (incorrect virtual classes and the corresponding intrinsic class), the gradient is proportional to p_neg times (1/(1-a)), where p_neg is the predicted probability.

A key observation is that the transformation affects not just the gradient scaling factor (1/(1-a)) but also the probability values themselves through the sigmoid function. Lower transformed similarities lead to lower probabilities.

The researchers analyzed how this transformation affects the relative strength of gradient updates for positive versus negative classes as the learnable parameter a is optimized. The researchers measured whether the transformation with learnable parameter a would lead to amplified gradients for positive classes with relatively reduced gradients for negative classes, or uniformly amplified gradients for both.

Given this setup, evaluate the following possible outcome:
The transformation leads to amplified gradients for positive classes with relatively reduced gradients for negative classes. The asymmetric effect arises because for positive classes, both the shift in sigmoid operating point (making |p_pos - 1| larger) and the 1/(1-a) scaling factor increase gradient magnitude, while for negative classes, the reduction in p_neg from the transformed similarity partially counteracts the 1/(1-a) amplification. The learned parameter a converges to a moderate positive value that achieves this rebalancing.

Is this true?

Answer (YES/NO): YES